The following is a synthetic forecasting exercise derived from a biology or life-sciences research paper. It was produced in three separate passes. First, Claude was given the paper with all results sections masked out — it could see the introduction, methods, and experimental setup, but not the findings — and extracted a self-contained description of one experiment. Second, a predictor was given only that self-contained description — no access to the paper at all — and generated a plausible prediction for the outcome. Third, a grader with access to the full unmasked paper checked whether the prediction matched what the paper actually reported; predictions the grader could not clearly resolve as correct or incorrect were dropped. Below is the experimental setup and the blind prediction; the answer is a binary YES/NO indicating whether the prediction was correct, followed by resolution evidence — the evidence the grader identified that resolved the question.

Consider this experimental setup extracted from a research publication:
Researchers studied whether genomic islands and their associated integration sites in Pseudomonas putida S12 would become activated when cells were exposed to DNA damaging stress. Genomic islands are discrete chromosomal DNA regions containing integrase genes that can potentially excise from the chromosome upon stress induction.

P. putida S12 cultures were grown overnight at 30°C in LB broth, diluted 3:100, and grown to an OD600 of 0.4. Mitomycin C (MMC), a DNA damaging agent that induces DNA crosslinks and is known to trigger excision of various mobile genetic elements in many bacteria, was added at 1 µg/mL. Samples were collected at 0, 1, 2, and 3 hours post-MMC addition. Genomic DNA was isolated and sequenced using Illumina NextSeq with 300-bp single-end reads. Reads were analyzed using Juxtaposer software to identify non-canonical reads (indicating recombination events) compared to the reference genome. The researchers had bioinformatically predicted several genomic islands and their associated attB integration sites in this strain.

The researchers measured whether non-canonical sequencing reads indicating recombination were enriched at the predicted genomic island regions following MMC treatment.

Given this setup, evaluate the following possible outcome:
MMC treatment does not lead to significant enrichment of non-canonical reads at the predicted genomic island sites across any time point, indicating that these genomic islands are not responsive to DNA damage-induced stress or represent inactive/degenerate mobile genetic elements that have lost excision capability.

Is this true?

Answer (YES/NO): YES